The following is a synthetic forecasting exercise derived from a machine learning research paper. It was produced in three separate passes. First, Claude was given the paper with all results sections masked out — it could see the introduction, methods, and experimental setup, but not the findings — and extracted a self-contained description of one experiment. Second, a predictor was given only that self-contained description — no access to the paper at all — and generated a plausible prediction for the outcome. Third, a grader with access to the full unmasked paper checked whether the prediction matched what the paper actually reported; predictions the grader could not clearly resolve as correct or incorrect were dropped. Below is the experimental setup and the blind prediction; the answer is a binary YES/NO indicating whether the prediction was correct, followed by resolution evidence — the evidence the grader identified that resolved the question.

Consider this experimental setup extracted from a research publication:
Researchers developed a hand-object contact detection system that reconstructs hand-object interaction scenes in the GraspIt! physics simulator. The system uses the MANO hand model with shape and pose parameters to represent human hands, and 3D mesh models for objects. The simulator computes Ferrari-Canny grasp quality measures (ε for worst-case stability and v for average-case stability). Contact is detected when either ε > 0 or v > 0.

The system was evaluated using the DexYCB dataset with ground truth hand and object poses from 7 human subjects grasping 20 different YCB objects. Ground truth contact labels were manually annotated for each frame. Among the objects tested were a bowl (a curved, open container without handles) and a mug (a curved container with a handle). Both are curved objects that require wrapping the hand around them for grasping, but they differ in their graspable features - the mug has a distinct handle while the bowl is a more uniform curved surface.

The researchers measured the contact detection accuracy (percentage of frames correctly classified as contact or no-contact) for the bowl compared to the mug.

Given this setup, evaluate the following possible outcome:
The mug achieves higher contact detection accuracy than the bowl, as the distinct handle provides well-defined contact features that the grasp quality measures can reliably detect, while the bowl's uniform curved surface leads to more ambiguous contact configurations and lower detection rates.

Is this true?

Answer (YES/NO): YES